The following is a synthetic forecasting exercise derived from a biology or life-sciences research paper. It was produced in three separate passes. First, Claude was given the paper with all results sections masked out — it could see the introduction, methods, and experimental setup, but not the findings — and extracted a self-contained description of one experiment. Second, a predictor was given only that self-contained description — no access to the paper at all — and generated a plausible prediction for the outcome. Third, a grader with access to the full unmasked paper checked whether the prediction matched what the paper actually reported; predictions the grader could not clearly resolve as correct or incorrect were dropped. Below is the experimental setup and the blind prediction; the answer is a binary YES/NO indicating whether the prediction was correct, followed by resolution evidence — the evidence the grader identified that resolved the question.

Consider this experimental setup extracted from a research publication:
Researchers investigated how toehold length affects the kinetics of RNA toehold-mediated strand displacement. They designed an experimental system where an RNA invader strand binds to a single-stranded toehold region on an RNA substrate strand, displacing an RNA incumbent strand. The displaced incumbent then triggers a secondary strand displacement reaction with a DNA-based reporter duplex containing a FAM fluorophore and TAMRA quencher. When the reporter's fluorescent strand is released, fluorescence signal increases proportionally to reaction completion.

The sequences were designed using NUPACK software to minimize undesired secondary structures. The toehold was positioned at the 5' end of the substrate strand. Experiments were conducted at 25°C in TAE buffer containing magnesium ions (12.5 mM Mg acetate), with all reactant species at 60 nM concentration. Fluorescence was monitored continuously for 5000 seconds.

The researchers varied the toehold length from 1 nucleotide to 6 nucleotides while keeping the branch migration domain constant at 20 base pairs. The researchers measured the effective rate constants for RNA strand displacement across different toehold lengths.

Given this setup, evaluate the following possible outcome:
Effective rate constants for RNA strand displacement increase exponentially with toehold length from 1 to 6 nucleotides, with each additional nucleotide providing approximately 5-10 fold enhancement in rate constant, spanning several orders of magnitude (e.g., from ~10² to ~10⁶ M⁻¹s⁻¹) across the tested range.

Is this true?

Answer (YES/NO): YES